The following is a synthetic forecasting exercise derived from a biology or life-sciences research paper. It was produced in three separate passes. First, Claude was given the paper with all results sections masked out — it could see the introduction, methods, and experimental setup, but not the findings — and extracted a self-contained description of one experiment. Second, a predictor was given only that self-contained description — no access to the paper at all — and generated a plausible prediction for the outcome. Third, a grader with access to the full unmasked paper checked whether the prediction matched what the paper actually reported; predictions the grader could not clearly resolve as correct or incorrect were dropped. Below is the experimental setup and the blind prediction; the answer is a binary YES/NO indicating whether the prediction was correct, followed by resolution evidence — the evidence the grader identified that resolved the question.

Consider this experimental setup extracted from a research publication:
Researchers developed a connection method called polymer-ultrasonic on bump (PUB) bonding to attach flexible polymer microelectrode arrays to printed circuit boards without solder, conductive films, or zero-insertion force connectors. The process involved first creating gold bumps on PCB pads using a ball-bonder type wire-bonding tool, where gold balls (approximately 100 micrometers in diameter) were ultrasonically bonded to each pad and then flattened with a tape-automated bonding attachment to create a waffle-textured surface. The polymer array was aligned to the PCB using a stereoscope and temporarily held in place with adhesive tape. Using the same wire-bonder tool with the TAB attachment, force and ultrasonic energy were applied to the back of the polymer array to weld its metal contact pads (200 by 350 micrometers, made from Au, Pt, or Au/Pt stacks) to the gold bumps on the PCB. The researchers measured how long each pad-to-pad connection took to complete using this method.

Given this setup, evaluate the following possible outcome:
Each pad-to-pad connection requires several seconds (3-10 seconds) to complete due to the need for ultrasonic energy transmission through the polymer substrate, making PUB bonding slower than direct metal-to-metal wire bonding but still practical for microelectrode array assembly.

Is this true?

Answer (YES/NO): NO